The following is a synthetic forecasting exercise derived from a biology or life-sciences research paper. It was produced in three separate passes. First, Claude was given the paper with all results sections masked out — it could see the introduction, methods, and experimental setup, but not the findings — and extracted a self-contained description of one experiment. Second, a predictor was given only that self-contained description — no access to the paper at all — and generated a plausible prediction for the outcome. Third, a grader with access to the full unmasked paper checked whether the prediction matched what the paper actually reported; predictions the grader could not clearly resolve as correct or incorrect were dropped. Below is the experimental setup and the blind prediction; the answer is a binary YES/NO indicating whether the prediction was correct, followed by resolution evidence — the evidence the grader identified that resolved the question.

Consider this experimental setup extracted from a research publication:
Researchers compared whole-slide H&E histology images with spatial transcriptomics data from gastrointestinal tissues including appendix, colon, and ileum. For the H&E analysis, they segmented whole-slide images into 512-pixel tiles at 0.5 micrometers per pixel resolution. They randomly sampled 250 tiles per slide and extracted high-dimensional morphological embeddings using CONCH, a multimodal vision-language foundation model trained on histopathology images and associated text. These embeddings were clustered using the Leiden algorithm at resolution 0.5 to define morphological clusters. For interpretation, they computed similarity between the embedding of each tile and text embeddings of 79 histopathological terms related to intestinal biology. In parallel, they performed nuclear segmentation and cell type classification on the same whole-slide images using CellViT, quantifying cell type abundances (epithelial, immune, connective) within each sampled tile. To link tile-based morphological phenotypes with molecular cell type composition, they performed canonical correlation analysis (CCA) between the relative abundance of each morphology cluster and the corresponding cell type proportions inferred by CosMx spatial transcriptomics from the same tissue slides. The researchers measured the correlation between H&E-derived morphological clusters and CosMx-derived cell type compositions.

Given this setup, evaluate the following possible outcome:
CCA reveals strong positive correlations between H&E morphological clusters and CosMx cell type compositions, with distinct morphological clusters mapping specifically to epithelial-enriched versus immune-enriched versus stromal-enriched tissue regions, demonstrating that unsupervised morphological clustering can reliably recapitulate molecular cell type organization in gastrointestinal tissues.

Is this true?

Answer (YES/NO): YES